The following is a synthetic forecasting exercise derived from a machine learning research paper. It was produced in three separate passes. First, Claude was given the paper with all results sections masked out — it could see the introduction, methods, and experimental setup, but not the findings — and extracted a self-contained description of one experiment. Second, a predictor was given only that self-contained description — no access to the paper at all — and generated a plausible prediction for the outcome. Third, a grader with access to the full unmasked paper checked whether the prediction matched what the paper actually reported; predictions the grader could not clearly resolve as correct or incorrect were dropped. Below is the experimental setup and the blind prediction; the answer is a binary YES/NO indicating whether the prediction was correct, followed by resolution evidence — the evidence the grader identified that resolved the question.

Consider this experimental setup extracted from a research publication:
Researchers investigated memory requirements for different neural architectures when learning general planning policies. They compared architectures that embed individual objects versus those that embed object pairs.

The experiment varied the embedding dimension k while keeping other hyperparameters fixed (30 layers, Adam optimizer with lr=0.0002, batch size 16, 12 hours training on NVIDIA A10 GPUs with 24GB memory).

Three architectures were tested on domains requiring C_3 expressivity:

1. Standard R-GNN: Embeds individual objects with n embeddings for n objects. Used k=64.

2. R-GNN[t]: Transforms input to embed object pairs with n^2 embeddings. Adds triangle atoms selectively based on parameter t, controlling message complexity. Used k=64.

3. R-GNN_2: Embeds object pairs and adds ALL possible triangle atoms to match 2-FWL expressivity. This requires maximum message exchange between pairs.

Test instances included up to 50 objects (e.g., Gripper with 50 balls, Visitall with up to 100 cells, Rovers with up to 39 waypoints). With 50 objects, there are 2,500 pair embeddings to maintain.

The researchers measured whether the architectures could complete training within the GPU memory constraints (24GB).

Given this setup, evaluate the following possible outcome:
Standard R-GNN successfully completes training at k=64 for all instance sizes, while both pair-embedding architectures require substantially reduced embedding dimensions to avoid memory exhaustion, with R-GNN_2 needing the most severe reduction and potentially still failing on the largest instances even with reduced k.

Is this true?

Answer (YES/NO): NO